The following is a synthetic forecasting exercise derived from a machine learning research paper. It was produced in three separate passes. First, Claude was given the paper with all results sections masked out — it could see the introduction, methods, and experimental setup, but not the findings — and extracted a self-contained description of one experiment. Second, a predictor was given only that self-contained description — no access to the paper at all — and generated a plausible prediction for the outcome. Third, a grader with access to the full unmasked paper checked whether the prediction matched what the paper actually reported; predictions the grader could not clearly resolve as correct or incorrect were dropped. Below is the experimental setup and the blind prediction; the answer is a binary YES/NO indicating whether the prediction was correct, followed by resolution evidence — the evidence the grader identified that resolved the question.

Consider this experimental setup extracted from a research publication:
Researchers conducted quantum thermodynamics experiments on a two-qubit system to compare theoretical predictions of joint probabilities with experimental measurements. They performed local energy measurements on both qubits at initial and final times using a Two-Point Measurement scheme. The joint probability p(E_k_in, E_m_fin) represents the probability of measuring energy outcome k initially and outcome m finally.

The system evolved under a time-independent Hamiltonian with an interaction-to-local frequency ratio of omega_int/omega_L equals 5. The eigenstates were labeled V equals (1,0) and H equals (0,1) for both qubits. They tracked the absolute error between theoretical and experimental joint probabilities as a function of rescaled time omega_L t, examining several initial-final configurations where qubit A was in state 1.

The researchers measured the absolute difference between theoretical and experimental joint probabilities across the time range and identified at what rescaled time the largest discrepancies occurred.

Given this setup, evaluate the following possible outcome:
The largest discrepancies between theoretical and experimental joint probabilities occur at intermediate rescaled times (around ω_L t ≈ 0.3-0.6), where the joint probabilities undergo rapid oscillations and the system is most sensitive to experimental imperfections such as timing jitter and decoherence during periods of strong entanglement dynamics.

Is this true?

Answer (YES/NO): NO